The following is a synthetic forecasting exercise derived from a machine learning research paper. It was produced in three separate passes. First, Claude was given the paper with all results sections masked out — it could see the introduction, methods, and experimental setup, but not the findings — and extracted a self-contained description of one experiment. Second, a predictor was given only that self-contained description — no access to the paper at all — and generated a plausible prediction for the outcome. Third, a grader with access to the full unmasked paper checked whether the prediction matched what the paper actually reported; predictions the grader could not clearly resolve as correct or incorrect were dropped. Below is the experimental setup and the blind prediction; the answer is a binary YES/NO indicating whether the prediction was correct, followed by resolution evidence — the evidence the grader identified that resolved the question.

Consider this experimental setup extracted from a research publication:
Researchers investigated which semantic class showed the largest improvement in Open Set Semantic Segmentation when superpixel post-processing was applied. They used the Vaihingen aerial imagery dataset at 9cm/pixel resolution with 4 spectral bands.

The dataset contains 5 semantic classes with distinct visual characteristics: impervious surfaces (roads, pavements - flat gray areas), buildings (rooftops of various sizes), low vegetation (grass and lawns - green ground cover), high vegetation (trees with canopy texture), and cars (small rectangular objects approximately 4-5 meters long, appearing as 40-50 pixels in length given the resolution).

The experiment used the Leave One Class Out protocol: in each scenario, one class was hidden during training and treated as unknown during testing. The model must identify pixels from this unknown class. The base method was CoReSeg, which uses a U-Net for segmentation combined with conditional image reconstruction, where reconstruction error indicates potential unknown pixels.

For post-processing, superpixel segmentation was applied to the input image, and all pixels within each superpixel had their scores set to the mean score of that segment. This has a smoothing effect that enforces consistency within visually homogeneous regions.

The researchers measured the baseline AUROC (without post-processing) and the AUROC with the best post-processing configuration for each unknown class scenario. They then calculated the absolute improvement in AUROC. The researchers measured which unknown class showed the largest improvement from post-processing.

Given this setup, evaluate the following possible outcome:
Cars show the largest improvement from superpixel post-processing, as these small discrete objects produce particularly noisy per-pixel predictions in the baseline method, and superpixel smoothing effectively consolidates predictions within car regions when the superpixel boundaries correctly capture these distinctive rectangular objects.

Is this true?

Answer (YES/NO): YES